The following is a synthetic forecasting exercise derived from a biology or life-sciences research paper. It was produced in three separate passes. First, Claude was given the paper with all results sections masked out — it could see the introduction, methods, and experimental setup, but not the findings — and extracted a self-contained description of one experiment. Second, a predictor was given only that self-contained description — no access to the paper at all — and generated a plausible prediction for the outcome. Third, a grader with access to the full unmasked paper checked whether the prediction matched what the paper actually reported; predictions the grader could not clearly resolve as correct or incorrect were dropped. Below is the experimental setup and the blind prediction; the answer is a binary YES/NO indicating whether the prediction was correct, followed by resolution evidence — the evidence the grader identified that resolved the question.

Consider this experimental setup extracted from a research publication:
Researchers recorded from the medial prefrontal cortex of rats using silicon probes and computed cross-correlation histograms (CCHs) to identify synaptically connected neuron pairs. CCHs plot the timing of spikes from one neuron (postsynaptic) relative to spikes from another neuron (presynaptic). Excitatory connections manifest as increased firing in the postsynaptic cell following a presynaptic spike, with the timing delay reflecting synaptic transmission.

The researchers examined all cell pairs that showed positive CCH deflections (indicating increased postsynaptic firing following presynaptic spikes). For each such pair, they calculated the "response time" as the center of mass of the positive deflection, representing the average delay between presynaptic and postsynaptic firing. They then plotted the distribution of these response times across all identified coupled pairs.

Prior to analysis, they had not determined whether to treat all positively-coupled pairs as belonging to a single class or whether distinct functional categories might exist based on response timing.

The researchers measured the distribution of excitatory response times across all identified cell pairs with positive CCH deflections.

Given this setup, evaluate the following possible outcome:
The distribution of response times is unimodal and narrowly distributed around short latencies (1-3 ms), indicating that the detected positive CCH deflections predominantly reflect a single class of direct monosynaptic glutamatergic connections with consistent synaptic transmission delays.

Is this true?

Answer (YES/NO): NO